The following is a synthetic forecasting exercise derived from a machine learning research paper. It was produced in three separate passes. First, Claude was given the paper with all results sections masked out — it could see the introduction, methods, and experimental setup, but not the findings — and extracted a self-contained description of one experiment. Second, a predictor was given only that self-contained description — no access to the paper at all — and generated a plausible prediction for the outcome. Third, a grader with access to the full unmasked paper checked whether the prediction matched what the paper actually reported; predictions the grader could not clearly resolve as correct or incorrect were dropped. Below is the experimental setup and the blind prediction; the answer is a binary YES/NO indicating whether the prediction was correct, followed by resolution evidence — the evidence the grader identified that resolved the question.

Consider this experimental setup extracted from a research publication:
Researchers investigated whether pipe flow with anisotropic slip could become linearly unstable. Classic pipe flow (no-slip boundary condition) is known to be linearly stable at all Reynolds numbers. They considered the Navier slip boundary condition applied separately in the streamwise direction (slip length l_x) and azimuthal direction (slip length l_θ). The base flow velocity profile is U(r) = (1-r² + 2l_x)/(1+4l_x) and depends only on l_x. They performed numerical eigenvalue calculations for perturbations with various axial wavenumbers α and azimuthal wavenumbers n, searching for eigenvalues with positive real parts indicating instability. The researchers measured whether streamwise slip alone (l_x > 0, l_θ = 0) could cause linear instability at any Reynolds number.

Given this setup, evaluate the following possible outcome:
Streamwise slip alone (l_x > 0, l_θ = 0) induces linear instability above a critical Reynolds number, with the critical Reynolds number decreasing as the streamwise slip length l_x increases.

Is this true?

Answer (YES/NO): NO